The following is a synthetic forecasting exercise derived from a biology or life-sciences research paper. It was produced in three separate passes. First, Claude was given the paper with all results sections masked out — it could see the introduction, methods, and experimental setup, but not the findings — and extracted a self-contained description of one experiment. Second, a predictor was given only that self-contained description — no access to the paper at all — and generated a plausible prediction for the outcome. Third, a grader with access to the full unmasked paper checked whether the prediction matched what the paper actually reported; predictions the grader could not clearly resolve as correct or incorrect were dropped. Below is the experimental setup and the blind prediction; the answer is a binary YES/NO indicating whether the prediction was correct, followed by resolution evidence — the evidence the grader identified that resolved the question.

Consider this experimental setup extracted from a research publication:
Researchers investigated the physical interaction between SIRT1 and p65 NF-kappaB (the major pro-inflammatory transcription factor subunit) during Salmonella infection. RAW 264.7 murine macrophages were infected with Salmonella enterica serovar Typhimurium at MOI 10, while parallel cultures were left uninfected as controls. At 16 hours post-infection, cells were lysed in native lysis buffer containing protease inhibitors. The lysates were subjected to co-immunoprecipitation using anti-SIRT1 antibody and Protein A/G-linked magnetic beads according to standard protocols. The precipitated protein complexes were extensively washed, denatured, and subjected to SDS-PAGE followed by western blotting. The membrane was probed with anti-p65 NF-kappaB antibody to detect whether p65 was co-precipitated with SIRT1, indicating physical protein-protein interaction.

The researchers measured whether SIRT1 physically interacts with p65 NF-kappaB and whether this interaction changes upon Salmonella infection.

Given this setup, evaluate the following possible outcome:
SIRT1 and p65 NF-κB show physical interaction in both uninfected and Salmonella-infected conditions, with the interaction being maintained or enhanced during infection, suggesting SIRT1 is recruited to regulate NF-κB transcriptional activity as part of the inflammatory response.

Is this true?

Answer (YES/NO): YES